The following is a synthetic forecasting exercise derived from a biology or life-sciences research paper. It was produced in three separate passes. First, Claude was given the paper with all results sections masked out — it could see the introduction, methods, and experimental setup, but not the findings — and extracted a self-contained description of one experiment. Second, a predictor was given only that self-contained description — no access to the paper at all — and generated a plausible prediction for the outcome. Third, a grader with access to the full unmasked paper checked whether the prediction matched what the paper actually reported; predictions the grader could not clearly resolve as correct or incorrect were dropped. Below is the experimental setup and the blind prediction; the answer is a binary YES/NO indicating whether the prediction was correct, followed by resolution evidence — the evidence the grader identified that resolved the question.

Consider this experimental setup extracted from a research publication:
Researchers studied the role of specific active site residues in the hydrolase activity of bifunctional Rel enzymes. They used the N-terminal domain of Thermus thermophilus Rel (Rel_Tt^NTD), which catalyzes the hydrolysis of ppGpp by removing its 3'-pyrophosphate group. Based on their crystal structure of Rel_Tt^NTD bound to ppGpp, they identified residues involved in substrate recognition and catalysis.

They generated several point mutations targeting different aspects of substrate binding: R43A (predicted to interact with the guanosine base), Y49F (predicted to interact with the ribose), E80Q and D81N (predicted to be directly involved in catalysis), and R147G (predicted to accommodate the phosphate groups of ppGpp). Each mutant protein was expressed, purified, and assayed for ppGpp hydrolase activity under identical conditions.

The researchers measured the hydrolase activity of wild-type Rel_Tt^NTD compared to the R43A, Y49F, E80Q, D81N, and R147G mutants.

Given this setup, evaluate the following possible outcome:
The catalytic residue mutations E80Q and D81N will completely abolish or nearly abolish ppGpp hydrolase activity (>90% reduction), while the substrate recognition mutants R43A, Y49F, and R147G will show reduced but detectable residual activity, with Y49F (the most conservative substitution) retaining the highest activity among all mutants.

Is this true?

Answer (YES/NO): NO